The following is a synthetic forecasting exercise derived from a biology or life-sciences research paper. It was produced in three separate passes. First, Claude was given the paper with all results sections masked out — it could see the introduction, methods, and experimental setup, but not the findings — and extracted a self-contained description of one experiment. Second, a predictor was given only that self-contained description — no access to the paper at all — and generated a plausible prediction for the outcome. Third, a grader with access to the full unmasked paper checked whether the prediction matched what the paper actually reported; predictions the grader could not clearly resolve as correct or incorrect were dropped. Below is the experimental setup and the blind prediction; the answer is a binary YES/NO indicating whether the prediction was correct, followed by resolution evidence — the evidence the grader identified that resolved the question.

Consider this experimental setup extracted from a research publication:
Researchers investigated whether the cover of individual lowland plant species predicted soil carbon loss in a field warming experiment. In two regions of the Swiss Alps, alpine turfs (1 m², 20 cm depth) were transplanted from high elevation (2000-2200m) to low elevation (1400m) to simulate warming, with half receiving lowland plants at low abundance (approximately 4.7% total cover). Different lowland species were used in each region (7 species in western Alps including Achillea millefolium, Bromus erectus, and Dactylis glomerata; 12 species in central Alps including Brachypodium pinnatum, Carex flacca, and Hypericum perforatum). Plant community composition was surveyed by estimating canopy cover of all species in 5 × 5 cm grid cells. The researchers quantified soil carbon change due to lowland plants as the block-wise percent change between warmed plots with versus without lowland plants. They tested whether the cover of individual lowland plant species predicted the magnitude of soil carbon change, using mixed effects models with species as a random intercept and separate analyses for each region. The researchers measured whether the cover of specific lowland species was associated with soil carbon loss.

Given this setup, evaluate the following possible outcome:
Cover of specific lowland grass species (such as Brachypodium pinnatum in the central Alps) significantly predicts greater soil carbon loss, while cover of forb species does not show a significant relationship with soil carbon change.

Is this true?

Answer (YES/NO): NO